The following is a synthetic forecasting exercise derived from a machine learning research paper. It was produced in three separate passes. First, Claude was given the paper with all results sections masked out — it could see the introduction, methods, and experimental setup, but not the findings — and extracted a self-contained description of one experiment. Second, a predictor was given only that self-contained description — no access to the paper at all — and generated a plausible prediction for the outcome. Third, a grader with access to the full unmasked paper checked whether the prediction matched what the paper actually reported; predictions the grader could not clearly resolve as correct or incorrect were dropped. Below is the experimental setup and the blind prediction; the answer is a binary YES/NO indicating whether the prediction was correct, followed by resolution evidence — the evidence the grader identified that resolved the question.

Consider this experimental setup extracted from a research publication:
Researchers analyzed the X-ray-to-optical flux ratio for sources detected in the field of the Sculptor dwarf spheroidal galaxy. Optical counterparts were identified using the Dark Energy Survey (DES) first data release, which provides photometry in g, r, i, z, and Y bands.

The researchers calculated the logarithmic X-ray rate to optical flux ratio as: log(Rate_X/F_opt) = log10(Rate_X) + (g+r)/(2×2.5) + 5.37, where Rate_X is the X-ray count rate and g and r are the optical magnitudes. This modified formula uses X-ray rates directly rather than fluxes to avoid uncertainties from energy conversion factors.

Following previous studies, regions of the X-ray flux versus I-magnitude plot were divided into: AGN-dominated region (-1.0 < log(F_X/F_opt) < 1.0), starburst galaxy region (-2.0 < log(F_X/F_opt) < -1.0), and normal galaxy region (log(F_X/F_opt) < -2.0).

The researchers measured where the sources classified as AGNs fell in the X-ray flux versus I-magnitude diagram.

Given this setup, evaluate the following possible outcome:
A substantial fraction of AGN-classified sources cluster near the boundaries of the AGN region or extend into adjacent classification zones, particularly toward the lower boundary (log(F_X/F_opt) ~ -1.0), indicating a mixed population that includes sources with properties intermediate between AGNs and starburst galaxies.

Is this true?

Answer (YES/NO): NO